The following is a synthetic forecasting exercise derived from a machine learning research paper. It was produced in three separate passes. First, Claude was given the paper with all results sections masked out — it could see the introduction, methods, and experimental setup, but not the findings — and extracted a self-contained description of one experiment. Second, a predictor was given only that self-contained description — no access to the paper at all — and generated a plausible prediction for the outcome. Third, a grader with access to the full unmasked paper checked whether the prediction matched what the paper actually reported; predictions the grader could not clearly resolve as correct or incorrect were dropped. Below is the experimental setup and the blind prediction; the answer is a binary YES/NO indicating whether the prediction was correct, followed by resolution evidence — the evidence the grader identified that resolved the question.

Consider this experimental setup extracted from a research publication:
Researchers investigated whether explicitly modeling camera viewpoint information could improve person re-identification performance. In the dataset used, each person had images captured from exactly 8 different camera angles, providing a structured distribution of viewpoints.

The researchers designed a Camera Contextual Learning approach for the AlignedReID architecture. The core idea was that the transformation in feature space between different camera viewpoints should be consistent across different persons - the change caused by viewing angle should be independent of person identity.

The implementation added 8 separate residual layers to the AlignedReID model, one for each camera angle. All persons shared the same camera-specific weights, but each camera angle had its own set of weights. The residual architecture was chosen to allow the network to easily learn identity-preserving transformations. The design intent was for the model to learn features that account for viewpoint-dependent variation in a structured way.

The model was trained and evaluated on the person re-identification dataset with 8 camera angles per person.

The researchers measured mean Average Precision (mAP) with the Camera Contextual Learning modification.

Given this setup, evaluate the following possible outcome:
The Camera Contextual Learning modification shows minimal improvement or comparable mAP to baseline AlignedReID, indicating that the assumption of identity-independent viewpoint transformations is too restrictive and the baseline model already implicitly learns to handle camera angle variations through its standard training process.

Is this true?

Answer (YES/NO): NO